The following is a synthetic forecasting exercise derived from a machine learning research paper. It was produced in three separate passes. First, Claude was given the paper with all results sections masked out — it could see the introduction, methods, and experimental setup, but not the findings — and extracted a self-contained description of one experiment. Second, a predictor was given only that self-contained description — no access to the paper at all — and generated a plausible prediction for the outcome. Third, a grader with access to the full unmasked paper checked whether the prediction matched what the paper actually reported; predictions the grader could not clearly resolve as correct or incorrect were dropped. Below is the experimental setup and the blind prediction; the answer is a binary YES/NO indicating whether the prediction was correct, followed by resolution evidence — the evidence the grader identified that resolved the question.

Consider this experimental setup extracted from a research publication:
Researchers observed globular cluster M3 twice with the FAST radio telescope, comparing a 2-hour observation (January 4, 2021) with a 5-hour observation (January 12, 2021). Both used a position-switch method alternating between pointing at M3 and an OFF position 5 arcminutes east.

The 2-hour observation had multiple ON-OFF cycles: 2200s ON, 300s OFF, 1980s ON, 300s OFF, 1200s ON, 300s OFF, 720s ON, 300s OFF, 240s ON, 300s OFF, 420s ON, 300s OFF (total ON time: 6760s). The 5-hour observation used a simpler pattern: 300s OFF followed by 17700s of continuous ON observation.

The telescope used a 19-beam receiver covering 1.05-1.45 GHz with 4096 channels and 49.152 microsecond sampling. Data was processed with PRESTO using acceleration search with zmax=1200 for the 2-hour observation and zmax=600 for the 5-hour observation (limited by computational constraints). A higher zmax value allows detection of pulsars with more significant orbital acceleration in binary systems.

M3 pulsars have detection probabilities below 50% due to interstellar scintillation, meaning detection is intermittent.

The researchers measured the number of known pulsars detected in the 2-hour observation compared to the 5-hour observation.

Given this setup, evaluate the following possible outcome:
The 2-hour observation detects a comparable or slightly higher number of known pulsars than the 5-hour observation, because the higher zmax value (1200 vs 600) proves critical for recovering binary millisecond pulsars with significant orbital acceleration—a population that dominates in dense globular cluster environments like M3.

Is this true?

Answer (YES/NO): NO